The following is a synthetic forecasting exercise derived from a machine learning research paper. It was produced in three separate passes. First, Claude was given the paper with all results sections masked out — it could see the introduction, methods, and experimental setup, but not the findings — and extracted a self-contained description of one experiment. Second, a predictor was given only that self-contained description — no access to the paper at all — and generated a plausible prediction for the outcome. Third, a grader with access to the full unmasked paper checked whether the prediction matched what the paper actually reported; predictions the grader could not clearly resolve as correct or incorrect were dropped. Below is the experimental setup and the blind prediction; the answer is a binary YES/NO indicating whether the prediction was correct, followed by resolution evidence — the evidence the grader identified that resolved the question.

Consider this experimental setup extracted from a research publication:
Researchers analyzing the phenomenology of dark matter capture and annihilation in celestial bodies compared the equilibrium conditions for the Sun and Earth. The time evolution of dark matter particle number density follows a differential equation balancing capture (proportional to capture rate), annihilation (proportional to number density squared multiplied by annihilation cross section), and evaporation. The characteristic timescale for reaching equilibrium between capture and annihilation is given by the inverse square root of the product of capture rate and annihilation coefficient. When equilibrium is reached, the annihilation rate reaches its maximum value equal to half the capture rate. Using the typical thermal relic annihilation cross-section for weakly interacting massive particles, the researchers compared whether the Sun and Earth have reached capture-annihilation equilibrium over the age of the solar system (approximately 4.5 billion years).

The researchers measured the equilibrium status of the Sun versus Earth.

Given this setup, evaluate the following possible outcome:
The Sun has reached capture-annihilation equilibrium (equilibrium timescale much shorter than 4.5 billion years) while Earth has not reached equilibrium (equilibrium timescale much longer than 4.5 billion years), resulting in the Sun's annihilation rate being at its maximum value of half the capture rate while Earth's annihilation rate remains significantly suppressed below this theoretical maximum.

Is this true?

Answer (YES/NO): YES